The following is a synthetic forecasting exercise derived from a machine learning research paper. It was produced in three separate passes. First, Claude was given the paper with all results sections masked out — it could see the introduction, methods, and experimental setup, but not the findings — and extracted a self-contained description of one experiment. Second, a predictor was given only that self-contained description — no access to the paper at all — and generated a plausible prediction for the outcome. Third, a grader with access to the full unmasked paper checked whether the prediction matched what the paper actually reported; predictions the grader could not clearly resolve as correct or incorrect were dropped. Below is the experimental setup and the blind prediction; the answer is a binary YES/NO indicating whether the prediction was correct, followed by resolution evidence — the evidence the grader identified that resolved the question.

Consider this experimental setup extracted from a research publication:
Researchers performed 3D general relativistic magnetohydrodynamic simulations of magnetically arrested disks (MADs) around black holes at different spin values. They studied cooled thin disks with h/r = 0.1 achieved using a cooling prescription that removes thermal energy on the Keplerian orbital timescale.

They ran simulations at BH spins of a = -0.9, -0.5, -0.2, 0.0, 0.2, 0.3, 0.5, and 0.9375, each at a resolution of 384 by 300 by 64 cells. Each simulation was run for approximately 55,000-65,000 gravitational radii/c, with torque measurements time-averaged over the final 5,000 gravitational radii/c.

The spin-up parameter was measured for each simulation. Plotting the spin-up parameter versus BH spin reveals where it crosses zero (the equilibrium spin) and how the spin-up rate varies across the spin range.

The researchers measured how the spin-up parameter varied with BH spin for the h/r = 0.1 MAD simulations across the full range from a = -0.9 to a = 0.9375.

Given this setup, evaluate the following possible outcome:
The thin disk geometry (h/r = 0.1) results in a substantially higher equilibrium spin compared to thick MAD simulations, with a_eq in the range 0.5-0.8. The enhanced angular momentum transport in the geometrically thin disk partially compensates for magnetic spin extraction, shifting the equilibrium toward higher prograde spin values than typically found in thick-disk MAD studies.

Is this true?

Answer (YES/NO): NO